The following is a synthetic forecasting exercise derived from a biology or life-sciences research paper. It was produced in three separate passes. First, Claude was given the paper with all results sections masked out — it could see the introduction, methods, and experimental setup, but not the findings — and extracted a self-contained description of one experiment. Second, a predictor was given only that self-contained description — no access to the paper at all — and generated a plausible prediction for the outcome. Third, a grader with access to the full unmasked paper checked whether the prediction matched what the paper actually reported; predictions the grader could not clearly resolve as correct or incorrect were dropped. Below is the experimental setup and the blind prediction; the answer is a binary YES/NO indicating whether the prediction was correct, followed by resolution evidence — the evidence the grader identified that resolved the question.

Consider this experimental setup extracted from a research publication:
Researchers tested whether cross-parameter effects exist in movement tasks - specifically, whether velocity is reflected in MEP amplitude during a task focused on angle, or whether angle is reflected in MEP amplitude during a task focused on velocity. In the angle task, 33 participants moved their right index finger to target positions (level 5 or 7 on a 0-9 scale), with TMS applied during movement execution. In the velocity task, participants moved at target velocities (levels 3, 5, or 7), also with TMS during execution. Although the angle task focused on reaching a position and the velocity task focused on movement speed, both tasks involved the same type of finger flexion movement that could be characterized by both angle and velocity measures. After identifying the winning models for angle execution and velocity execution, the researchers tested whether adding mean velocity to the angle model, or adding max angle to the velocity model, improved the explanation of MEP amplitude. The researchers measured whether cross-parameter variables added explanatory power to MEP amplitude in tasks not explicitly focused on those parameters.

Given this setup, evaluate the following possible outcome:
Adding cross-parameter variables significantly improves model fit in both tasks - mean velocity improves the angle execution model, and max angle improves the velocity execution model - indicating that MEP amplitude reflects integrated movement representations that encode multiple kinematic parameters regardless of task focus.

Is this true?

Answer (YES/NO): NO